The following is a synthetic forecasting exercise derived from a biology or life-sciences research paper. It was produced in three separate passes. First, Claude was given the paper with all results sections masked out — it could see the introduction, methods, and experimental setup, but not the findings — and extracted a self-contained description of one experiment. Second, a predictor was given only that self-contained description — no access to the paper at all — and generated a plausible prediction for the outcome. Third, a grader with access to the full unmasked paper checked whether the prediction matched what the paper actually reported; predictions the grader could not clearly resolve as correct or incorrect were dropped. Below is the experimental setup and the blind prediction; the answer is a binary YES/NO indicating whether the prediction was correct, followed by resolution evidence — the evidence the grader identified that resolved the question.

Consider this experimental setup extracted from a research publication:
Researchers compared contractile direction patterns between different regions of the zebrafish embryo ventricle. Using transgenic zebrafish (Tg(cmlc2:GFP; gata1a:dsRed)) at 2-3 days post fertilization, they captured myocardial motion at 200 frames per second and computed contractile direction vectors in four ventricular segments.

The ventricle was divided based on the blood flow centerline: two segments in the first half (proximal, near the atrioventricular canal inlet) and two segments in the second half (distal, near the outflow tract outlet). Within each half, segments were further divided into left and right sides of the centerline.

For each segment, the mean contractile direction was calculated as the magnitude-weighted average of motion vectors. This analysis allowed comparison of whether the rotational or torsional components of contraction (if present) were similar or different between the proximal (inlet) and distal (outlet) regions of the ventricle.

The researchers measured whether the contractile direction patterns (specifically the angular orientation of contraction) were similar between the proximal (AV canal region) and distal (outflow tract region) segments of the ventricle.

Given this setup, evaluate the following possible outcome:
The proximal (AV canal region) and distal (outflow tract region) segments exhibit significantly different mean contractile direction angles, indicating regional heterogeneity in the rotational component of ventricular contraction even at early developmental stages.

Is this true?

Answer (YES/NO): YES